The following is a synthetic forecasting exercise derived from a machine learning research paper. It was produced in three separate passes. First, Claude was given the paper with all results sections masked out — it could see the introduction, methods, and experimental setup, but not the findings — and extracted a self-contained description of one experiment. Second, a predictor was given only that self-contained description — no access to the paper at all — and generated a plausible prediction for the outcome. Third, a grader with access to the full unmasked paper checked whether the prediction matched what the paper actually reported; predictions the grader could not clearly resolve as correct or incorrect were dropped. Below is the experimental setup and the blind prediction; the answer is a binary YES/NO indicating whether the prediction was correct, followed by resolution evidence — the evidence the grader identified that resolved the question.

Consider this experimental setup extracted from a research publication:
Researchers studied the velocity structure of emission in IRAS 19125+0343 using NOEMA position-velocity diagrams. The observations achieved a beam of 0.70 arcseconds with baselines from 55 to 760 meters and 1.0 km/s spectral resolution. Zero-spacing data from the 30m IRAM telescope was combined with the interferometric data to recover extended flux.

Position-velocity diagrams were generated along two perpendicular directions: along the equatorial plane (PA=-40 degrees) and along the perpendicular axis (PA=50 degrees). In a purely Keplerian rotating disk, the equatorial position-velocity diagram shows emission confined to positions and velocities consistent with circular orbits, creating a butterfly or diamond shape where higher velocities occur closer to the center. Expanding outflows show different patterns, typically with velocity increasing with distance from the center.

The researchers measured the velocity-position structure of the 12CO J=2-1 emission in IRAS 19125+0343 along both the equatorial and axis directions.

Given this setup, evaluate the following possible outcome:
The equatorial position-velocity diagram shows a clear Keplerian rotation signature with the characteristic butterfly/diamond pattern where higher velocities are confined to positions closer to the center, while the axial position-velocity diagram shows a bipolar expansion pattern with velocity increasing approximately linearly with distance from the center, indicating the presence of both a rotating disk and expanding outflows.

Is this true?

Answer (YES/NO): NO